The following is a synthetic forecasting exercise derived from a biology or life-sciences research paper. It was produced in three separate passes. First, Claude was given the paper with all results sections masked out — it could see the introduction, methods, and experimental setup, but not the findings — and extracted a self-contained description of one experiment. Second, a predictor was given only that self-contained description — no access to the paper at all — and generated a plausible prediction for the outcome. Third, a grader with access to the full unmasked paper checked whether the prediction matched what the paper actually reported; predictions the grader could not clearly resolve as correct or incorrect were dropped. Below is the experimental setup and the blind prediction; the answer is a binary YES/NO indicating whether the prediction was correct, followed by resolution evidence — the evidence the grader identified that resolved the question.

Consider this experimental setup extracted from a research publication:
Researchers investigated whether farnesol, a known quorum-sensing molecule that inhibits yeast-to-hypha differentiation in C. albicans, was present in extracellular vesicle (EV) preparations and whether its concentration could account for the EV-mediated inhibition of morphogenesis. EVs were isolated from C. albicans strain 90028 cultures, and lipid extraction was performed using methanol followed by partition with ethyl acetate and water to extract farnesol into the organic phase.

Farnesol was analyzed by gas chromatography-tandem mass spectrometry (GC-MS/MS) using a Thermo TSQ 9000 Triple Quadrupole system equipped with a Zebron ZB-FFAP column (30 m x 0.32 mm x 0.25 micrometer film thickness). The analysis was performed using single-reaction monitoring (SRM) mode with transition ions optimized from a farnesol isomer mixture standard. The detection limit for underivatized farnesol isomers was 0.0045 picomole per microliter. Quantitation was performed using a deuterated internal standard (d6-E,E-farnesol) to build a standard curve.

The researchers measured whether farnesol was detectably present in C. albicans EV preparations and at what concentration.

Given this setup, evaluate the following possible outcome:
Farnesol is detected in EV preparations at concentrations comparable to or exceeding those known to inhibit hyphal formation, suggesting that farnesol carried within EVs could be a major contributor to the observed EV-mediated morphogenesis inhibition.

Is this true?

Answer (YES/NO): NO